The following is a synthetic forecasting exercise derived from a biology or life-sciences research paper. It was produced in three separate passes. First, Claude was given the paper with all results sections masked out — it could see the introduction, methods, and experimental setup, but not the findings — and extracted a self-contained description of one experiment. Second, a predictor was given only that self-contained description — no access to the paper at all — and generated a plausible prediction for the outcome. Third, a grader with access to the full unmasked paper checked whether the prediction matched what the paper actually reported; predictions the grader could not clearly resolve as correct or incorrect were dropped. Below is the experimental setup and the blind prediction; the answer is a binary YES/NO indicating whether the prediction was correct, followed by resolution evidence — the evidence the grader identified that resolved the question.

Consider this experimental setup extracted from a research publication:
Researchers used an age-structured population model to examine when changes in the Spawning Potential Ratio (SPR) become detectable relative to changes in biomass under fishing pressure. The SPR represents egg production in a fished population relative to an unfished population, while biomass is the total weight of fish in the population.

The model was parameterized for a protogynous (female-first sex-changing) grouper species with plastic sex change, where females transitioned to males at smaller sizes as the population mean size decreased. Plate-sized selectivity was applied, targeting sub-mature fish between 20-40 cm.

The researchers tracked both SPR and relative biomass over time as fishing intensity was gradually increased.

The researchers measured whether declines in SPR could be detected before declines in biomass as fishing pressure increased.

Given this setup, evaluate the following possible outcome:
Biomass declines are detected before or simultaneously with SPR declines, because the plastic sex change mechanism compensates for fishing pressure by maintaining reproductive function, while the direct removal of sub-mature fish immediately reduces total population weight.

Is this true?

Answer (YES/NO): NO